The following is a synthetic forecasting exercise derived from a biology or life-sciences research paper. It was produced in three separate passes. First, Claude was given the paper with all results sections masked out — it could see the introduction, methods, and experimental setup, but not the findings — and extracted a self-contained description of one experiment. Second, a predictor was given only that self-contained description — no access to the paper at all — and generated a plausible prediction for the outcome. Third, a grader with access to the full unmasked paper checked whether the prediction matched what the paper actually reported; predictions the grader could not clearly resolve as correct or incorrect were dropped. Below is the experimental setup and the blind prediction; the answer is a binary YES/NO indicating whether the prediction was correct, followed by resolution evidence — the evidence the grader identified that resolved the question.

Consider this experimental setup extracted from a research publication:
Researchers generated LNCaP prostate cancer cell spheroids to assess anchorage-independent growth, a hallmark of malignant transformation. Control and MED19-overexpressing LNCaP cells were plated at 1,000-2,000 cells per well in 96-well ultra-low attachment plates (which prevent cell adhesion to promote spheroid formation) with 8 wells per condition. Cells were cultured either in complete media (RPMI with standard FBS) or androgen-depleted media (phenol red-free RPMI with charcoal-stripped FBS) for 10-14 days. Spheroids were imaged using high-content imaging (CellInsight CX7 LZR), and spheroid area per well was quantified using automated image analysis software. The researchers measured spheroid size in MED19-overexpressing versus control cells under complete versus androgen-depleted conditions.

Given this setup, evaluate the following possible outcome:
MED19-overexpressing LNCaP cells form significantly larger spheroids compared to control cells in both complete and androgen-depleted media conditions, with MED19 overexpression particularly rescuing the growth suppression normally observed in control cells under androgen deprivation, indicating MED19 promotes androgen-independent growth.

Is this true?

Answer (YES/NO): YES